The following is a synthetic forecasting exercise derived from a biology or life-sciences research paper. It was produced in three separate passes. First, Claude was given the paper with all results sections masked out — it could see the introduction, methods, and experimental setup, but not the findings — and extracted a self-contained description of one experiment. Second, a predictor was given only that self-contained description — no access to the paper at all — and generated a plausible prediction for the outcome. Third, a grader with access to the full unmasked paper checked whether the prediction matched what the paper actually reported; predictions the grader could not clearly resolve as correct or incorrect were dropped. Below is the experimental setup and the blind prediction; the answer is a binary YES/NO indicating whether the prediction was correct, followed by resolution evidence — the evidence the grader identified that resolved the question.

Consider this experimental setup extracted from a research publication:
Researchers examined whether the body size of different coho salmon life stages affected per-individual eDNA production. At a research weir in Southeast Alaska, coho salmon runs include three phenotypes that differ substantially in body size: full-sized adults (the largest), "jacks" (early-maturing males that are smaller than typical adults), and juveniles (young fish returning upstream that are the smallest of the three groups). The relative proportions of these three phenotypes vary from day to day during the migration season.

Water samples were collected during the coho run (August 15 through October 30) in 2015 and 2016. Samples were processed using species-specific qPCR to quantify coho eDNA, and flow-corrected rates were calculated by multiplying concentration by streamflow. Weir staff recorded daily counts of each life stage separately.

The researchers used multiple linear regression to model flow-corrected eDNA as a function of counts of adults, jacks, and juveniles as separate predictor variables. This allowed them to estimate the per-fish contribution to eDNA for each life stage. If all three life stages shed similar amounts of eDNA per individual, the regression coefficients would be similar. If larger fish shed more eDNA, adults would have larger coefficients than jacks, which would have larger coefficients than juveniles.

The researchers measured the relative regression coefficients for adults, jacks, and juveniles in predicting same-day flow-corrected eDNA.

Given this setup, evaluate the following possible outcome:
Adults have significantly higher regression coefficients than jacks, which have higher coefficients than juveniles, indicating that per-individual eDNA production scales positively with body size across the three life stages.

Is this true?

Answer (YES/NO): NO